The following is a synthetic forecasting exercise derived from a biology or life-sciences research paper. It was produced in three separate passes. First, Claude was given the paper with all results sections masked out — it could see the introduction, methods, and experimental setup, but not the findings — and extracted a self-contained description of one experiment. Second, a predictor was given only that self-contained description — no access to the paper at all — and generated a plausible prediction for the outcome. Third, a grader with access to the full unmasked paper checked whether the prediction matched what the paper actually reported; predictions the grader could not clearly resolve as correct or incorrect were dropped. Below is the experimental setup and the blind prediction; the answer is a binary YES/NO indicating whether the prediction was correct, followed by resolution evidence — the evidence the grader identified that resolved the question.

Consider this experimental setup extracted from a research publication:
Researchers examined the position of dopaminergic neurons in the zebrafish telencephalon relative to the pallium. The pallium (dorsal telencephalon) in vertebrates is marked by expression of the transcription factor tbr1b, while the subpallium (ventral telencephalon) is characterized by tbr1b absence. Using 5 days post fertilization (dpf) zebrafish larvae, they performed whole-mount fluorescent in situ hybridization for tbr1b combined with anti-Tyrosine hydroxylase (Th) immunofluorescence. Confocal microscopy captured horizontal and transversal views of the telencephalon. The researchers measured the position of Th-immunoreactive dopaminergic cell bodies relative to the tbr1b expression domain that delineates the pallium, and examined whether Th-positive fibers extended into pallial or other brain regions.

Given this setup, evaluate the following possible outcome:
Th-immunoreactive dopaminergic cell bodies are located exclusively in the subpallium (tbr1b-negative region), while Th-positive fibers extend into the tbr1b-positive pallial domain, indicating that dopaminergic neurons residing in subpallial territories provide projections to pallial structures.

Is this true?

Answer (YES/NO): YES